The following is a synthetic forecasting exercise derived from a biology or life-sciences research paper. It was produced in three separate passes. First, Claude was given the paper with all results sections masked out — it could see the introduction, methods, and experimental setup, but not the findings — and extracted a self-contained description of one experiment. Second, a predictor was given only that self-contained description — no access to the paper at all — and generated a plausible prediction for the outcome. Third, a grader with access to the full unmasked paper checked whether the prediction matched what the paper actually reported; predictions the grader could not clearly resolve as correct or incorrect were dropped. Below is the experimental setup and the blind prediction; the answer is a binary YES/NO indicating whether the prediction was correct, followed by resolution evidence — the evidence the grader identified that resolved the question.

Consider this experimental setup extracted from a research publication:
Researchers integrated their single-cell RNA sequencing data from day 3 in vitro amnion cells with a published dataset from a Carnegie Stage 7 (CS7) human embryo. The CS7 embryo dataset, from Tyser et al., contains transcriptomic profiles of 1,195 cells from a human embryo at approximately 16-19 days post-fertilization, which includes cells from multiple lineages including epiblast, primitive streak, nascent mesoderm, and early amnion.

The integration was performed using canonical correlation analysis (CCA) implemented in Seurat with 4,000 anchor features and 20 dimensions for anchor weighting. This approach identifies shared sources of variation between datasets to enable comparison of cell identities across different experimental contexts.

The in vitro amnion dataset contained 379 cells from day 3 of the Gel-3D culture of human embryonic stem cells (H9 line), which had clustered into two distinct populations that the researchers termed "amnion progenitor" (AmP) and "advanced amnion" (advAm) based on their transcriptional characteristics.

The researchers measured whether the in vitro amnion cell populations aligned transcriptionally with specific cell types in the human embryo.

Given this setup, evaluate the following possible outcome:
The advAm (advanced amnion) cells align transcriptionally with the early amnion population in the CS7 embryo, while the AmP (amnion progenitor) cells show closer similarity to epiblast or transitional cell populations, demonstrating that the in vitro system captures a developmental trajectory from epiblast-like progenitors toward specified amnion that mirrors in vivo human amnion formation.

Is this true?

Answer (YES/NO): YES